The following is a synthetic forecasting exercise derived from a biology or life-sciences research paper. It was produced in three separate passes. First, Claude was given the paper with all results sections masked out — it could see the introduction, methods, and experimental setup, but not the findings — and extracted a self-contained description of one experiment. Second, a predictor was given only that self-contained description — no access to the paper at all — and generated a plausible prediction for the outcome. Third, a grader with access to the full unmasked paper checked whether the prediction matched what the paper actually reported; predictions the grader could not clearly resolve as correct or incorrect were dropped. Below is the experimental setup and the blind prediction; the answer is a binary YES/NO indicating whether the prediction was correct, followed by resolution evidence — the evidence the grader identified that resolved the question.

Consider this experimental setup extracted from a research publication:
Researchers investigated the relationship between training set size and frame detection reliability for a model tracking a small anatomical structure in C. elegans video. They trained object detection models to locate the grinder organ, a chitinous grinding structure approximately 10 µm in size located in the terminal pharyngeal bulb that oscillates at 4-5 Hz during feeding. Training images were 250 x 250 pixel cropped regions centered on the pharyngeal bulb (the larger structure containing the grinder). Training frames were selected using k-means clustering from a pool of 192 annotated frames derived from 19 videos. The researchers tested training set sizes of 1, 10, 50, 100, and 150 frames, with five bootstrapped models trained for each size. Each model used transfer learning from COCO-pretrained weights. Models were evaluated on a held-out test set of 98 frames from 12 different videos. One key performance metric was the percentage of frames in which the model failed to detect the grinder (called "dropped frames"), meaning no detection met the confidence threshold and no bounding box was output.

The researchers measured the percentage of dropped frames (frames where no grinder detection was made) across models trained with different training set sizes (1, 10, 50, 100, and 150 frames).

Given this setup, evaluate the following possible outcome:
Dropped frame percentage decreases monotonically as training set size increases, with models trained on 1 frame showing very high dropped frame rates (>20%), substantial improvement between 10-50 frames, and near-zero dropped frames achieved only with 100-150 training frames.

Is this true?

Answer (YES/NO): NO